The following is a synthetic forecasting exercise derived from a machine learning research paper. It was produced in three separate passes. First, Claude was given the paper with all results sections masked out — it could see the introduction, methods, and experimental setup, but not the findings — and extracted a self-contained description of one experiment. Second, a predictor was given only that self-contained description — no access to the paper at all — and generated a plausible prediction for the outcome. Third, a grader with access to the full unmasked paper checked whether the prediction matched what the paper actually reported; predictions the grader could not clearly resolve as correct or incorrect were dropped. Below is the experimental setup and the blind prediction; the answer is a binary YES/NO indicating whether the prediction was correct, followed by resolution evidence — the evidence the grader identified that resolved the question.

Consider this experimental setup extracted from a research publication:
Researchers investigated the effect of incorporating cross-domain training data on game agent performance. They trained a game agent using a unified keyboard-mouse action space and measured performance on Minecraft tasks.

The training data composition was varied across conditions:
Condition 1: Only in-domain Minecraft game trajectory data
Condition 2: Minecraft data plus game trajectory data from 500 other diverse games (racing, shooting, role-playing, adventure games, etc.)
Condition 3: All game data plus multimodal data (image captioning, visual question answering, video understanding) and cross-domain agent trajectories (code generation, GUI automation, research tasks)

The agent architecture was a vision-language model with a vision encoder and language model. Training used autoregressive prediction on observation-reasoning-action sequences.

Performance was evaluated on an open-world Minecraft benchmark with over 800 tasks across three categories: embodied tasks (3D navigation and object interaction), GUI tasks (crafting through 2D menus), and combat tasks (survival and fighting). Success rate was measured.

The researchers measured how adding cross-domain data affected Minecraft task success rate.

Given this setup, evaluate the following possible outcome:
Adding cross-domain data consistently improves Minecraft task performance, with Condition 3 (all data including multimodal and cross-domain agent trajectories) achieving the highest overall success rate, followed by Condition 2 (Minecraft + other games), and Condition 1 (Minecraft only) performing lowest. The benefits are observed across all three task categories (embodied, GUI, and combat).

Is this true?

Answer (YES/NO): NO